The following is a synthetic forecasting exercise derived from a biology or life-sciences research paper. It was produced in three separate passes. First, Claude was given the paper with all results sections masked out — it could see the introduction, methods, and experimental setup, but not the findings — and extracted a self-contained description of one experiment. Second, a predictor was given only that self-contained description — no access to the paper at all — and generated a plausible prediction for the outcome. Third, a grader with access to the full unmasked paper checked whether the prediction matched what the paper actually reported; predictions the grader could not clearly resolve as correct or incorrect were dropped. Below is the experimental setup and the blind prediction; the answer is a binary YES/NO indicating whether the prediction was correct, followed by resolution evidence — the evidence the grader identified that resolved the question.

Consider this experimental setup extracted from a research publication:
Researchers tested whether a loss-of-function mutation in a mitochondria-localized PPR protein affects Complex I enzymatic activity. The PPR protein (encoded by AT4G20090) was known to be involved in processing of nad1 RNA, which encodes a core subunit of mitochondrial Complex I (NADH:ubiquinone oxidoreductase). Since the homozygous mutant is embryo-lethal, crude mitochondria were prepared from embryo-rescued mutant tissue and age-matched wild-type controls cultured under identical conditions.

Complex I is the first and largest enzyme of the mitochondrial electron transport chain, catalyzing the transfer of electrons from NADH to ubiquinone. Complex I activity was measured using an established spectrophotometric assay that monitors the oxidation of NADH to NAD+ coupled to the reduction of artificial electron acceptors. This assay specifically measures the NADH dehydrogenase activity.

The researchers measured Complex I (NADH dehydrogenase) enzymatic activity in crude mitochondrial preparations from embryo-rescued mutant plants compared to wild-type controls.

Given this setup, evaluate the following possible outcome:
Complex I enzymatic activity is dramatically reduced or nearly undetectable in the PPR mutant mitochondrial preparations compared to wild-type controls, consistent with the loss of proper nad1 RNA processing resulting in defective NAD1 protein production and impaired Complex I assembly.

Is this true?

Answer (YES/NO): YES